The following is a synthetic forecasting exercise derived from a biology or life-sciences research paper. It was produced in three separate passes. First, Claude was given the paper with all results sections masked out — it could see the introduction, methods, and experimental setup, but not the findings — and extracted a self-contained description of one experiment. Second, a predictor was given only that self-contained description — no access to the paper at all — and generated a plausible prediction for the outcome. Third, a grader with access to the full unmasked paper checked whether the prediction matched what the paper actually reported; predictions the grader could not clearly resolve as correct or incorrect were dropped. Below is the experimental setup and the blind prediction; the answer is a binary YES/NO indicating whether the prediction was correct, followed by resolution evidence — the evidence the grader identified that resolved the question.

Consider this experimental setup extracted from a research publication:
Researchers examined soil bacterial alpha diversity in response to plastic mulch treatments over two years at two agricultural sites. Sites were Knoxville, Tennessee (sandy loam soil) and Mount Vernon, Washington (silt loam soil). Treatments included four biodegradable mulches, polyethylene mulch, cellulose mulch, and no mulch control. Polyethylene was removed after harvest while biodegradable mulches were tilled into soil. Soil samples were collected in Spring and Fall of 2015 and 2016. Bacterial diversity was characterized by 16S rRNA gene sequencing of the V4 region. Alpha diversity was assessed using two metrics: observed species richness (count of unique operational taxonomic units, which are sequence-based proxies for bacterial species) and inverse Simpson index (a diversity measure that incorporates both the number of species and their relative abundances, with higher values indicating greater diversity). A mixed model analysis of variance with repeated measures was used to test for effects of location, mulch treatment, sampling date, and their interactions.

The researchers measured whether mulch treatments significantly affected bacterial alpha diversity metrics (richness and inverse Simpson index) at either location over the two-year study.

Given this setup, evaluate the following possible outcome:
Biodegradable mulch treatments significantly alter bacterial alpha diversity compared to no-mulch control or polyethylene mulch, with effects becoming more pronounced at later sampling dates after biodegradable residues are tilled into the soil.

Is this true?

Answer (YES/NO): NO